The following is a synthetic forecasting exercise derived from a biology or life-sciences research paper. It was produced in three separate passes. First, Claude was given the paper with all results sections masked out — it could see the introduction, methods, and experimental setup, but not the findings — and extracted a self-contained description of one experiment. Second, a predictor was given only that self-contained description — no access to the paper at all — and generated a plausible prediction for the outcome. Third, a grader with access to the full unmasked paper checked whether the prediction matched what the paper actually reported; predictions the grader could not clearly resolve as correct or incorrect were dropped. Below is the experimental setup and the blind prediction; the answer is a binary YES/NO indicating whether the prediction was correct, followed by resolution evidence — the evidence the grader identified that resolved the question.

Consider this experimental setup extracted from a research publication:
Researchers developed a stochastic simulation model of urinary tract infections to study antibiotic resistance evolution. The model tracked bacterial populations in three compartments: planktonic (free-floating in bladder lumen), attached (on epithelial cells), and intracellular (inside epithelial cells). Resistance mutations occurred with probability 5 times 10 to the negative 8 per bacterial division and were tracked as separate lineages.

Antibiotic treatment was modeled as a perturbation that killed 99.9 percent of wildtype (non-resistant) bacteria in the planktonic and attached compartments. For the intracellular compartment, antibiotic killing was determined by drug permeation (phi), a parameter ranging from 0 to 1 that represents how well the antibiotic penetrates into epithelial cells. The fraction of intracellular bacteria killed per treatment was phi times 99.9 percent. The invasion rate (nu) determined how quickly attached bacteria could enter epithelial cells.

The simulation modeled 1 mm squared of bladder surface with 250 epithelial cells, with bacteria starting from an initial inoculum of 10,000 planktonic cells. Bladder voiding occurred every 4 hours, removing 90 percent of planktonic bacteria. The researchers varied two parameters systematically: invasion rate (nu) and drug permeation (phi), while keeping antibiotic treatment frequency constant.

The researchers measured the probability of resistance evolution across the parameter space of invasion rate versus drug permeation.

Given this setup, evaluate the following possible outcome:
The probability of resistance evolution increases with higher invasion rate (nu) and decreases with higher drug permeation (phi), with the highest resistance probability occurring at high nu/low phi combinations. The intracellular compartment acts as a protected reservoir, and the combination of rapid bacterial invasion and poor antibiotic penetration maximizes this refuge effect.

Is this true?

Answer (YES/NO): NO